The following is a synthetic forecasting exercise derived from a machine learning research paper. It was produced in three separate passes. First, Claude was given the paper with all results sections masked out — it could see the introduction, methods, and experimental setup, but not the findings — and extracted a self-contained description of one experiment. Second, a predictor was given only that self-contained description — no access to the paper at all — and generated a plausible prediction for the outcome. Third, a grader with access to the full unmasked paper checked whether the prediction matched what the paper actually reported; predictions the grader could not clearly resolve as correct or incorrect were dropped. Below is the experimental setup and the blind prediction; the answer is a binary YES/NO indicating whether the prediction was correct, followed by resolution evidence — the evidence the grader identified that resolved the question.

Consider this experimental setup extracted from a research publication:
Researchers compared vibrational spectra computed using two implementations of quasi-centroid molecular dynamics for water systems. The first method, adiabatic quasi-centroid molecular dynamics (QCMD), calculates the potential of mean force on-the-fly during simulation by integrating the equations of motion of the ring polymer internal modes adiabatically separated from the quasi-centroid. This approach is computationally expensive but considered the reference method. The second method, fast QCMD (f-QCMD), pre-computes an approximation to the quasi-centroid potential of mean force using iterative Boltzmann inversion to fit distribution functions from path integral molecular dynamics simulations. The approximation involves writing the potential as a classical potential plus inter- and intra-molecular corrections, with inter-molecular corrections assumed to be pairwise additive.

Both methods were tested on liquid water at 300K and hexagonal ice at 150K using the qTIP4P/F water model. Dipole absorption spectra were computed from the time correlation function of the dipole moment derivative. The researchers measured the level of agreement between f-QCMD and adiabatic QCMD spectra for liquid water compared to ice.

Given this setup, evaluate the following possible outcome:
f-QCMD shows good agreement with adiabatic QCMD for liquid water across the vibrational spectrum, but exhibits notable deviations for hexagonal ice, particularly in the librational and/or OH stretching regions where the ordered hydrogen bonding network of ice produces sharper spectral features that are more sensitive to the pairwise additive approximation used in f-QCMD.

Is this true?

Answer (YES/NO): YES